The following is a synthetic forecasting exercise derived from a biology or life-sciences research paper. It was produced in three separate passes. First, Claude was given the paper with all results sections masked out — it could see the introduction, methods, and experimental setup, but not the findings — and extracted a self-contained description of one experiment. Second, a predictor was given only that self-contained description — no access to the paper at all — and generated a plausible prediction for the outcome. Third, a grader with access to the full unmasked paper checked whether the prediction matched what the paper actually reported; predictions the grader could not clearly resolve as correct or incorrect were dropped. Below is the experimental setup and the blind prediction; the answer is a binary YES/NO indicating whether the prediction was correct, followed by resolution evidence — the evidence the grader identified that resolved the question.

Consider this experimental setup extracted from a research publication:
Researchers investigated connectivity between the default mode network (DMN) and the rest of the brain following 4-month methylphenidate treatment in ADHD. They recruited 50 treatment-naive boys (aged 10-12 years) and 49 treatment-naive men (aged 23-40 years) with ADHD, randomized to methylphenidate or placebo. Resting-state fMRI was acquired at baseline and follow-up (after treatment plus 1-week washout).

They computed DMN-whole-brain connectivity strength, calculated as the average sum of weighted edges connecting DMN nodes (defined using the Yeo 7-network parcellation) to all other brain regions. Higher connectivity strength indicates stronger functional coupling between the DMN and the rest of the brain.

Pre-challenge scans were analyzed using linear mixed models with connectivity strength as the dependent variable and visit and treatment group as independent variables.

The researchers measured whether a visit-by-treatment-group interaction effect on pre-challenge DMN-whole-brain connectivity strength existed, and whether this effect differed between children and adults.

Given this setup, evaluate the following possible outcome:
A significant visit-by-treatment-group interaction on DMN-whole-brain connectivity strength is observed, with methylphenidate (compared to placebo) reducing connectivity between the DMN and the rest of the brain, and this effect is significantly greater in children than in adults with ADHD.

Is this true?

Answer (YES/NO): NO